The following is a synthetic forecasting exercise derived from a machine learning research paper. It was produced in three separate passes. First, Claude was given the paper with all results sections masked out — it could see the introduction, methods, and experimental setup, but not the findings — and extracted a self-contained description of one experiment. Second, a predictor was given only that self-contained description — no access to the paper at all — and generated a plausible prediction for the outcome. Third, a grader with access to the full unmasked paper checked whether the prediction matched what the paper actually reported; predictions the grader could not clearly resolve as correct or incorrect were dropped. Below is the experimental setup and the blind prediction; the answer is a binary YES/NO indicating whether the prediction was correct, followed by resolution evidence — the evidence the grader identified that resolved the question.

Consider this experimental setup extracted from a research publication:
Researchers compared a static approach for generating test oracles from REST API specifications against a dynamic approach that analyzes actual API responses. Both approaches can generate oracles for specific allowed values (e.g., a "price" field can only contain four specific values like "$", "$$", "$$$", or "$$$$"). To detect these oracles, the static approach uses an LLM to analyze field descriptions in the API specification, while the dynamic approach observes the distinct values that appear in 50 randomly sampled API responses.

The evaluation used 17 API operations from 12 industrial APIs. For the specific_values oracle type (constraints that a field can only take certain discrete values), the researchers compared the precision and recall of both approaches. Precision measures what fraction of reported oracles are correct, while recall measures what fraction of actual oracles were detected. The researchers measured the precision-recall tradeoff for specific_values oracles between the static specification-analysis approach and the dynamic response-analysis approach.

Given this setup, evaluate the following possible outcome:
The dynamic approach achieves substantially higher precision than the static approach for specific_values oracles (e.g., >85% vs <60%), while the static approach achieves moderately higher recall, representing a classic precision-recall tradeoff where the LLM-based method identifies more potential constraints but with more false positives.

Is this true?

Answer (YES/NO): NO